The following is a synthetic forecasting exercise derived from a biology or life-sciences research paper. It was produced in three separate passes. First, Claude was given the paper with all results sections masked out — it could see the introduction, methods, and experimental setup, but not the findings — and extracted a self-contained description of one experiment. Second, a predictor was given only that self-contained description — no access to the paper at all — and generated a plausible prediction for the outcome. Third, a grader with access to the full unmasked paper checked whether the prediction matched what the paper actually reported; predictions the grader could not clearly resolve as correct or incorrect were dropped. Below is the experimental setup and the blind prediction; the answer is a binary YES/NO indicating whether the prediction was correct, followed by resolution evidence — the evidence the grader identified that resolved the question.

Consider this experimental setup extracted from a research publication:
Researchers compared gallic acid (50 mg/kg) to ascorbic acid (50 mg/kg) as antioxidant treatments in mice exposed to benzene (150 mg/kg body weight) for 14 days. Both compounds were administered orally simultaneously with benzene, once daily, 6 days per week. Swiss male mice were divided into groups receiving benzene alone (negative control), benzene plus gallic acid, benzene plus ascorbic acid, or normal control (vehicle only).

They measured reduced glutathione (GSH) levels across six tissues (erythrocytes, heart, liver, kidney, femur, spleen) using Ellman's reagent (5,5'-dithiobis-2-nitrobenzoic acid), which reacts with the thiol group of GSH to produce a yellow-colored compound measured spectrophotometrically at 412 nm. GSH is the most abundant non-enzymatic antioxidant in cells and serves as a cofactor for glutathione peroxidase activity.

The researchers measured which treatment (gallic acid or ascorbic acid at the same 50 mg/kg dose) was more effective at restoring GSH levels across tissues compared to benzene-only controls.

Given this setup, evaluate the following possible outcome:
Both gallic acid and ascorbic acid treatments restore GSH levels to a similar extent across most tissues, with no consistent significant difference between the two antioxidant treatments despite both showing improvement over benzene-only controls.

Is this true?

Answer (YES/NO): YES